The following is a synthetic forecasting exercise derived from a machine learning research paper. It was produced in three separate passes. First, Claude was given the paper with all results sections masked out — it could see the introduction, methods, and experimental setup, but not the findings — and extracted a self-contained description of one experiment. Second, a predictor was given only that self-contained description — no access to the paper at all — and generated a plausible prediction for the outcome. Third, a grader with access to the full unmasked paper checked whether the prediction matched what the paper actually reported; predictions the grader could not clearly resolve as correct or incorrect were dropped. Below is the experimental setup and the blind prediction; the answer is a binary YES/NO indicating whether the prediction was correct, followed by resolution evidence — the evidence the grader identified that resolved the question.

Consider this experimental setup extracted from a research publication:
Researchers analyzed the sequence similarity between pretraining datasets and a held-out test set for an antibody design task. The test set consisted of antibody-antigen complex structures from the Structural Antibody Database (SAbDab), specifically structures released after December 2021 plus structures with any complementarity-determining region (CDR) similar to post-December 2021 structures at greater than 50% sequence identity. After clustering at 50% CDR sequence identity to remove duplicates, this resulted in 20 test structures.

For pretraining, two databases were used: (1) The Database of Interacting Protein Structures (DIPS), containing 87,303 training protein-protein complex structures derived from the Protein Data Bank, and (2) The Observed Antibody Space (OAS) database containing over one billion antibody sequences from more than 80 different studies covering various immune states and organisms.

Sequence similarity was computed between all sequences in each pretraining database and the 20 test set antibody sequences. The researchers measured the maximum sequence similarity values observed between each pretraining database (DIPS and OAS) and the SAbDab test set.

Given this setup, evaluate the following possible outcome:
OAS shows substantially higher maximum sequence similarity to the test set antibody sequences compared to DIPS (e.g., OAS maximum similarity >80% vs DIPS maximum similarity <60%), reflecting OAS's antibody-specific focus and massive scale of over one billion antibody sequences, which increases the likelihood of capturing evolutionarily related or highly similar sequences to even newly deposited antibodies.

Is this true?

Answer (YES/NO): NO